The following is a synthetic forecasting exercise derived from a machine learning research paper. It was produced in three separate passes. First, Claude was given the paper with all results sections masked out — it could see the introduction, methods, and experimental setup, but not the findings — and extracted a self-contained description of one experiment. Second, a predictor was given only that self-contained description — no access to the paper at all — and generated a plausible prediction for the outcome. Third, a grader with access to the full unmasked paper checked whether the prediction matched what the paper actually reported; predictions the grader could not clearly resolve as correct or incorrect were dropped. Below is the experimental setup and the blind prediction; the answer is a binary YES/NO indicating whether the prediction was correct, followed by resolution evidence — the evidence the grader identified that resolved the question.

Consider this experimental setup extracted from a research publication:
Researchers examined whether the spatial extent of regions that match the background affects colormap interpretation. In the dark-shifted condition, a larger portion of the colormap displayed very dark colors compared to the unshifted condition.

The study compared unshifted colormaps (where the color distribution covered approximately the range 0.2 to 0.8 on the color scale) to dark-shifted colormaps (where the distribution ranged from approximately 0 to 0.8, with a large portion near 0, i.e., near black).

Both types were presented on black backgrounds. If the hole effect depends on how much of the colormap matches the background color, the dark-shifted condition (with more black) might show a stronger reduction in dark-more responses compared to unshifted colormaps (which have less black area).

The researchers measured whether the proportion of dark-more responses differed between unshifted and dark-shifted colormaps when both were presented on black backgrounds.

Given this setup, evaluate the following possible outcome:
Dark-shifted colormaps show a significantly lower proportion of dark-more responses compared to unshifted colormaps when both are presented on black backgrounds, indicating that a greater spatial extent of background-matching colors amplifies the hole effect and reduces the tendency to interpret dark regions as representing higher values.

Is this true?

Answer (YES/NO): NO